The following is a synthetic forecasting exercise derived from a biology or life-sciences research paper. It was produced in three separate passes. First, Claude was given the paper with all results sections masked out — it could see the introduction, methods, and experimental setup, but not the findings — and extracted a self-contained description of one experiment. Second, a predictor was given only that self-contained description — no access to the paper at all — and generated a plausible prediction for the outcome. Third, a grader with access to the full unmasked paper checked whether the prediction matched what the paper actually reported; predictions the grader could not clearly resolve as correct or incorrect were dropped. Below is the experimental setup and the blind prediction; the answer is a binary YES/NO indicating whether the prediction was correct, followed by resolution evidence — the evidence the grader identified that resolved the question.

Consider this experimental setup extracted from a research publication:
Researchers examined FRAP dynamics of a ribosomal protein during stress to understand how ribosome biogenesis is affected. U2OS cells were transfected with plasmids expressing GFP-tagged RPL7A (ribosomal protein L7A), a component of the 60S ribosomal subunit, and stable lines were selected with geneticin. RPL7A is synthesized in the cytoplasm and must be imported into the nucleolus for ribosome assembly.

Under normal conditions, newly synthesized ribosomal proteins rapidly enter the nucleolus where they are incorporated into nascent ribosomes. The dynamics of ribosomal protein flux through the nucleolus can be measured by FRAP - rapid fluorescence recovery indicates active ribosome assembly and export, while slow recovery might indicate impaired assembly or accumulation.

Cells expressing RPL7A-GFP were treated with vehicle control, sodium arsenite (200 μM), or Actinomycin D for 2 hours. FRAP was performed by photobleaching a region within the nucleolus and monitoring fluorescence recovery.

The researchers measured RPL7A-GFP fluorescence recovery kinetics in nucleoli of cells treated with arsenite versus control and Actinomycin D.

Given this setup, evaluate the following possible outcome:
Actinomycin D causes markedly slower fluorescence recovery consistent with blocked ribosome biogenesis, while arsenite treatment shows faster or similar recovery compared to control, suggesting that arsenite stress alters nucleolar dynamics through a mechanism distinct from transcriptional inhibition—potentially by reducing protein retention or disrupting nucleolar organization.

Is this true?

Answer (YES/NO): NO